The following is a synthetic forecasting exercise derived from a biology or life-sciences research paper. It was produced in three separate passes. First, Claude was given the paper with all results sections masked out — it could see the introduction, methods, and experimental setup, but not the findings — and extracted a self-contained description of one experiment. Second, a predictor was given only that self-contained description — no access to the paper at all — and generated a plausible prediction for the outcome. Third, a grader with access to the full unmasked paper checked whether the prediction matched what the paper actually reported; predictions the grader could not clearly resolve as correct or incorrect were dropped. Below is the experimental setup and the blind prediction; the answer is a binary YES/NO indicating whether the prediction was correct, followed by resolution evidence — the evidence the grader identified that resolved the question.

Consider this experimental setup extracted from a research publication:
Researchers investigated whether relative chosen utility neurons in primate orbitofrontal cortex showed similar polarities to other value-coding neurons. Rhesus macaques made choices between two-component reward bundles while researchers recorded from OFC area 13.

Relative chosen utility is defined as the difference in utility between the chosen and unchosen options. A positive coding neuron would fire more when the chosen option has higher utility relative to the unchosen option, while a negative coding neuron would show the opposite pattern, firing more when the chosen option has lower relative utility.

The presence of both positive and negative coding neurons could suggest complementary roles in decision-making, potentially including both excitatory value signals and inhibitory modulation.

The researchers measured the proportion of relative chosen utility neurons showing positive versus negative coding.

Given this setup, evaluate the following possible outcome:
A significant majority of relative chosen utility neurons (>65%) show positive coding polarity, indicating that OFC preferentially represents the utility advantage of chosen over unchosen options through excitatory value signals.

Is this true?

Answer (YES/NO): NO